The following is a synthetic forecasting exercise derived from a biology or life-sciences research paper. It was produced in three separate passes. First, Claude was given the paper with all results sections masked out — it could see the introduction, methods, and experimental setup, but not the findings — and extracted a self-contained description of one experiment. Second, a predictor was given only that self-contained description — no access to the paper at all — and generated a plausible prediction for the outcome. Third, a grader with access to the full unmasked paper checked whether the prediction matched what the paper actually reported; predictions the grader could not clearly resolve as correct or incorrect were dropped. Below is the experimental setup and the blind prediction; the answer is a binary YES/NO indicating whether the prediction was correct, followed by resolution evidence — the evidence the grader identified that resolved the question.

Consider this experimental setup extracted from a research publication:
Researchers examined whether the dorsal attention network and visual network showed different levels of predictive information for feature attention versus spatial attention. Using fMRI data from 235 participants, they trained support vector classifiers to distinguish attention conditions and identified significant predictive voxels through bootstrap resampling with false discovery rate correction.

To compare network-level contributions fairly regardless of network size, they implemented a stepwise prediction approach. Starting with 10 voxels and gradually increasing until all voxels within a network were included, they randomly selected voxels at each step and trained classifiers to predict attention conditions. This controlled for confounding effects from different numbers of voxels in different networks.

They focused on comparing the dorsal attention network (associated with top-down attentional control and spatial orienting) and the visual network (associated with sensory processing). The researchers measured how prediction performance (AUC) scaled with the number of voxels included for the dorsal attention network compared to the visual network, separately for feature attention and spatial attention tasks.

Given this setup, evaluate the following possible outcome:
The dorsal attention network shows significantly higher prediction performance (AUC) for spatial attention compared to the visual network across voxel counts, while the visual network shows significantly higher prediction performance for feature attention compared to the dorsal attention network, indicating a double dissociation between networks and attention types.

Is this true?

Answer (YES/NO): NO